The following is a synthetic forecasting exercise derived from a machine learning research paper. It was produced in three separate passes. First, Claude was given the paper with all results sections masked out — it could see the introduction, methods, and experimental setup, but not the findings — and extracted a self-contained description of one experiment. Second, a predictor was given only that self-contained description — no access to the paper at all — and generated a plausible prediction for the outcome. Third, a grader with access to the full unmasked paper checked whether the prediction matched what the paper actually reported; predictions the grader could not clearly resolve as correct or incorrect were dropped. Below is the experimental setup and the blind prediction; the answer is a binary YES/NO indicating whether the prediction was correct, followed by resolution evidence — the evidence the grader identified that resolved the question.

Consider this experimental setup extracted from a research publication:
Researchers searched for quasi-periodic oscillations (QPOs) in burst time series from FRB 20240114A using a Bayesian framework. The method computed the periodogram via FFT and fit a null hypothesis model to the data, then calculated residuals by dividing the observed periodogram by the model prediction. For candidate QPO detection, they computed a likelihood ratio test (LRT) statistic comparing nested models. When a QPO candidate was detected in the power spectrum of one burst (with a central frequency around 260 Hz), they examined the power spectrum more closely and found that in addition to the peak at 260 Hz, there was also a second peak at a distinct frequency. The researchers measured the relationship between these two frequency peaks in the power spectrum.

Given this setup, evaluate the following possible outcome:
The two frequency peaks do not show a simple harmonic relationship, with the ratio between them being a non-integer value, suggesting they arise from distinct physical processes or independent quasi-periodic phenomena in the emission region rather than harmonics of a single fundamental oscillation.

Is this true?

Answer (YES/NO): NO